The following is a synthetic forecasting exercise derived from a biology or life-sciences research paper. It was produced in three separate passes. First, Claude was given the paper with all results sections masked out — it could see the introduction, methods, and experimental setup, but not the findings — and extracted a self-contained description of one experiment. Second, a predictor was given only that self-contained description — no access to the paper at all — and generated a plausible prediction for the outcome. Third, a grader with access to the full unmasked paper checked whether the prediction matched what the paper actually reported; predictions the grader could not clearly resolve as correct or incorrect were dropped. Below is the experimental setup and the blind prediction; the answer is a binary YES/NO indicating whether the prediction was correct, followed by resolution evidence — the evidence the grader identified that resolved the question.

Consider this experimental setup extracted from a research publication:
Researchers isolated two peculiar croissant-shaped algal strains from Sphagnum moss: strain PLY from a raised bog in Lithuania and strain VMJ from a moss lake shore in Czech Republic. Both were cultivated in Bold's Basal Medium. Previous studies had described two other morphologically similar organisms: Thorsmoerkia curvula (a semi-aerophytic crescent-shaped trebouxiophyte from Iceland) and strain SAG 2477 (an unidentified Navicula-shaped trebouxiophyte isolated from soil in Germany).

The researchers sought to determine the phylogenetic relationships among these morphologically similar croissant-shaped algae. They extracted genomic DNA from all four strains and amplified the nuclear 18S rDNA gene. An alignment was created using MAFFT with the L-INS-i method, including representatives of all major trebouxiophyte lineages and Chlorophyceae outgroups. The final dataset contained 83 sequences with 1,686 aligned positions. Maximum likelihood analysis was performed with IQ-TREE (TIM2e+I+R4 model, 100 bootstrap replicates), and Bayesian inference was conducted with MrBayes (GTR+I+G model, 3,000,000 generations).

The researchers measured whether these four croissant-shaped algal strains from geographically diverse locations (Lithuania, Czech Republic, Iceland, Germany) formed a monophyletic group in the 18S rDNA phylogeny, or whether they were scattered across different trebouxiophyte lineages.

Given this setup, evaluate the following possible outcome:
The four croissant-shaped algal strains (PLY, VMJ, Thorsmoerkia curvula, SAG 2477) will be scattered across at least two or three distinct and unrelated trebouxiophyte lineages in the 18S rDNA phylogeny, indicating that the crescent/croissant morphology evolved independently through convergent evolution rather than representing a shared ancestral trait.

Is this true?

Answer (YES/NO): NO